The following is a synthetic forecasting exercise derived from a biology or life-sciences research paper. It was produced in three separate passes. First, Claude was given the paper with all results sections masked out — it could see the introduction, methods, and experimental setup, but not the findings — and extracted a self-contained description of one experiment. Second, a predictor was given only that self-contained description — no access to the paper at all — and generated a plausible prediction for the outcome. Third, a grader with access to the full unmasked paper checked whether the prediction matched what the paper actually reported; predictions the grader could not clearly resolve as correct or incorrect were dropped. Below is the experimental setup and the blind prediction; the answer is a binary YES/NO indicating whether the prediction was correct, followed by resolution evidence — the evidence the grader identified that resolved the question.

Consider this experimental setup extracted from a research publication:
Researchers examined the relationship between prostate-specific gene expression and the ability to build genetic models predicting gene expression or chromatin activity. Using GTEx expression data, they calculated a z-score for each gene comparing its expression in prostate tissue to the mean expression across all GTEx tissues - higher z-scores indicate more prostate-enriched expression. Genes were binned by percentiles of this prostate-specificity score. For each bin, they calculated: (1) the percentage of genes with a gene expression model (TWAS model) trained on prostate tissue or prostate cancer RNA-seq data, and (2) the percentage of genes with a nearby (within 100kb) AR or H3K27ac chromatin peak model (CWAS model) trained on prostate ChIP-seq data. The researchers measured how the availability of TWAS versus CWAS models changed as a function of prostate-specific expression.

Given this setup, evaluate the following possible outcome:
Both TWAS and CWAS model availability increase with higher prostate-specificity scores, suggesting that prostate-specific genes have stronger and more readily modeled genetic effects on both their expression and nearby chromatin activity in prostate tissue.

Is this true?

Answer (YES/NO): NO